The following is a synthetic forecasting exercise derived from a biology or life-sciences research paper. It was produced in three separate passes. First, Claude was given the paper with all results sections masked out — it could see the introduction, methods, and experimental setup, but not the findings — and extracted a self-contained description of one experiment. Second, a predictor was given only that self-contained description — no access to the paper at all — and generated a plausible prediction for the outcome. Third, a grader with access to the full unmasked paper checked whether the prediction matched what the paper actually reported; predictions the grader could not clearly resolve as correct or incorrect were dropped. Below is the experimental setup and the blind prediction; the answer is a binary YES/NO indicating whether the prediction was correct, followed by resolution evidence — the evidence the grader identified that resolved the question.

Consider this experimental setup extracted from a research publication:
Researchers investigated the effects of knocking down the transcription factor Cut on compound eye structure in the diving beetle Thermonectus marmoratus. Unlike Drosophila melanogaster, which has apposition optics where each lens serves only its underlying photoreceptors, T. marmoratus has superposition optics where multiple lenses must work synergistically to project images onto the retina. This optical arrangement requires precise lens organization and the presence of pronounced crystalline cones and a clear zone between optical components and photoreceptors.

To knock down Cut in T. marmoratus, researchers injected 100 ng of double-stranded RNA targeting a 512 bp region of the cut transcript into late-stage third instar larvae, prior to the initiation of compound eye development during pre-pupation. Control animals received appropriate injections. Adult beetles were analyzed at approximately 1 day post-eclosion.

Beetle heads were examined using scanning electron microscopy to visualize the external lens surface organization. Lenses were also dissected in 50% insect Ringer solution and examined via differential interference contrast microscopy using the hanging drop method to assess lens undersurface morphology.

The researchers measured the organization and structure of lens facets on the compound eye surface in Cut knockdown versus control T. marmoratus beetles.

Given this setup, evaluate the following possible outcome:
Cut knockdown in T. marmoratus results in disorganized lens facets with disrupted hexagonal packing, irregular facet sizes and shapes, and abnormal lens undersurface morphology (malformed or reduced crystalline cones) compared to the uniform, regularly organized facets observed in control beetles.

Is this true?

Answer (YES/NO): NO